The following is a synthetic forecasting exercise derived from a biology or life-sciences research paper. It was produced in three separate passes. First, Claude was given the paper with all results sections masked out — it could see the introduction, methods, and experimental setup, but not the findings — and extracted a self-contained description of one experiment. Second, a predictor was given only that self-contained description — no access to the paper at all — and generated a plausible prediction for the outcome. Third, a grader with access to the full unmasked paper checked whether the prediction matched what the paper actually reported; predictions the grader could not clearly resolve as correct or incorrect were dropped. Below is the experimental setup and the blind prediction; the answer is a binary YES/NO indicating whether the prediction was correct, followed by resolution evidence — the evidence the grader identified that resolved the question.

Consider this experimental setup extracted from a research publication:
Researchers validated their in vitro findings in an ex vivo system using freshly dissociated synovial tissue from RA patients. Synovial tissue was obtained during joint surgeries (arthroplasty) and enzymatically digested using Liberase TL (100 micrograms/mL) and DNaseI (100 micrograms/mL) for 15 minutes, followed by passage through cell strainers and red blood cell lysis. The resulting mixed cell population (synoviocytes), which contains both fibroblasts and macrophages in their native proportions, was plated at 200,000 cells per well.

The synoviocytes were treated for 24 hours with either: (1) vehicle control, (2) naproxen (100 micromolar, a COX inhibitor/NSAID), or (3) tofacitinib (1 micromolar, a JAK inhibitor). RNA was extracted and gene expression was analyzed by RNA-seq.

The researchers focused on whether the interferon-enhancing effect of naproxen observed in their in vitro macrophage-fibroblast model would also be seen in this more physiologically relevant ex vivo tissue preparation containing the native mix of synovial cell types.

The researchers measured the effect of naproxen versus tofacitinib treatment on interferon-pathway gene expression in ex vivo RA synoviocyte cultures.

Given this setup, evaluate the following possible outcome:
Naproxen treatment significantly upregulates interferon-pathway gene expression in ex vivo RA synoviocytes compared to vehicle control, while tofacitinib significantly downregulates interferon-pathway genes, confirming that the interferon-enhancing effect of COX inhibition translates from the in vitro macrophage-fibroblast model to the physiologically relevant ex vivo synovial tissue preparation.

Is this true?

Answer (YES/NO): YES